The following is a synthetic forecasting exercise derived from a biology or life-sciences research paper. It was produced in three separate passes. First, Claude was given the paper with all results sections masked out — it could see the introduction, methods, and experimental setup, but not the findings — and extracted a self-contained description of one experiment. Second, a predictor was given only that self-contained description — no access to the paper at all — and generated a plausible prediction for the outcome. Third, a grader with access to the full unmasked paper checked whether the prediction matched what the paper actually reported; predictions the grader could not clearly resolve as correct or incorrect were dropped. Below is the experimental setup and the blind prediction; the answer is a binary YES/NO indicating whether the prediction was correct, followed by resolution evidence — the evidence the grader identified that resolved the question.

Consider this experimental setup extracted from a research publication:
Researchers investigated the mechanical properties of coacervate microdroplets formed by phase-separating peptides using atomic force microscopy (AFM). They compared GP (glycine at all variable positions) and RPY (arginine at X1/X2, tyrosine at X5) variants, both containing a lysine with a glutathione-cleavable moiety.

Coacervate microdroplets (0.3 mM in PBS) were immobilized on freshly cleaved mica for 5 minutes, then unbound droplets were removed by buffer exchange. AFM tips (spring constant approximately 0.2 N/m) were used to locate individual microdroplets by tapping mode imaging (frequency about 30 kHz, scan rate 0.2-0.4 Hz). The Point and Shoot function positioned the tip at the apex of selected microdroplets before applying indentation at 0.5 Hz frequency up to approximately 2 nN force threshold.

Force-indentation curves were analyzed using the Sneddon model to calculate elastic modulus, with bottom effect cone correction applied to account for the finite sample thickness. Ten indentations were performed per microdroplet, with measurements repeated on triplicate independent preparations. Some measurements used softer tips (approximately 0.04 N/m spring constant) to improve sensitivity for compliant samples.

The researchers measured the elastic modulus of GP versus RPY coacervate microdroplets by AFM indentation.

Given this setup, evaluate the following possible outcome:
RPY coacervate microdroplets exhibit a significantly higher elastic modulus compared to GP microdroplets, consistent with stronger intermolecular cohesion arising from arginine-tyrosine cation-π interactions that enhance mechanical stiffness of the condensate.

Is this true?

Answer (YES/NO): NO